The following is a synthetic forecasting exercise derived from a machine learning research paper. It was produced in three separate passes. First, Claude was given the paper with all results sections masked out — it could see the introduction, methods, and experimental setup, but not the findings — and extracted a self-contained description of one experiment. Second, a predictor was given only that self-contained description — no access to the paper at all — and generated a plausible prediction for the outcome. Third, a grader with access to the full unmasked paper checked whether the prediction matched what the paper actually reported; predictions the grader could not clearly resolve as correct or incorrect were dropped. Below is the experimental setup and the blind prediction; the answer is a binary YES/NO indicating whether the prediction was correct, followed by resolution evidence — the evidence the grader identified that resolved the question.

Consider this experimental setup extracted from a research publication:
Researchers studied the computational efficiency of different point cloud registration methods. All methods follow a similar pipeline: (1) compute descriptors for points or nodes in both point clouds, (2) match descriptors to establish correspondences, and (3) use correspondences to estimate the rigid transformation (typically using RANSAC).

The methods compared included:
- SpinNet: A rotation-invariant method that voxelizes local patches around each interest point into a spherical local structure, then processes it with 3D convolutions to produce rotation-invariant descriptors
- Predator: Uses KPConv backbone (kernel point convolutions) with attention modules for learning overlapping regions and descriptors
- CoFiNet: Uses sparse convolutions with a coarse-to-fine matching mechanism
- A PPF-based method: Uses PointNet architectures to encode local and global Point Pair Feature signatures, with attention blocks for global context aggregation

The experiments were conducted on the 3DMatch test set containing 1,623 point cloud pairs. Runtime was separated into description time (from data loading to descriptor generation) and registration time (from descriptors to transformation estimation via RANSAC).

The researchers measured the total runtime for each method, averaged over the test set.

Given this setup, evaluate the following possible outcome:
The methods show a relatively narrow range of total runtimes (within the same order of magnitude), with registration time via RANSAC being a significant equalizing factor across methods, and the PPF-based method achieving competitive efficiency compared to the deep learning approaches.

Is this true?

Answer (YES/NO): NO